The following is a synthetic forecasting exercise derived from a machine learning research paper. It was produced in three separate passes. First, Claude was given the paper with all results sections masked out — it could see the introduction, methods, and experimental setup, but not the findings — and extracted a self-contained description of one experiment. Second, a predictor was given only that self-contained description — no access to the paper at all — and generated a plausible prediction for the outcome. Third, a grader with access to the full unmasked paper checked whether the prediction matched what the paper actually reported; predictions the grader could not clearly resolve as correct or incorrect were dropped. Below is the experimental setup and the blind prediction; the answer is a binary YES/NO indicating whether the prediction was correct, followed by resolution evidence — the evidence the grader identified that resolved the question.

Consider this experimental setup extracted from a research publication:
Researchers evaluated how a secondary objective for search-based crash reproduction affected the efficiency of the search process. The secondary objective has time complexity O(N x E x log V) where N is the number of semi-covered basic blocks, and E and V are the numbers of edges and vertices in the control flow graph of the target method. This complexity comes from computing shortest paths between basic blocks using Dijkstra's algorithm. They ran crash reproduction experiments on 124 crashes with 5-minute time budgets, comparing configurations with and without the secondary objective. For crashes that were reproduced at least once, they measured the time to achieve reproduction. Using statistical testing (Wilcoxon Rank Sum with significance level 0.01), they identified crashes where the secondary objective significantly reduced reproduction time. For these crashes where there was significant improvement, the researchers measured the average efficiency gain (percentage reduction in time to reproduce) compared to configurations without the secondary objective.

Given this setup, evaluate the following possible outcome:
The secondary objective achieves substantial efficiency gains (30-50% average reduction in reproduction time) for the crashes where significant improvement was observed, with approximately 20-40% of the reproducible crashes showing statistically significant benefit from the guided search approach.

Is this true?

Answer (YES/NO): NO